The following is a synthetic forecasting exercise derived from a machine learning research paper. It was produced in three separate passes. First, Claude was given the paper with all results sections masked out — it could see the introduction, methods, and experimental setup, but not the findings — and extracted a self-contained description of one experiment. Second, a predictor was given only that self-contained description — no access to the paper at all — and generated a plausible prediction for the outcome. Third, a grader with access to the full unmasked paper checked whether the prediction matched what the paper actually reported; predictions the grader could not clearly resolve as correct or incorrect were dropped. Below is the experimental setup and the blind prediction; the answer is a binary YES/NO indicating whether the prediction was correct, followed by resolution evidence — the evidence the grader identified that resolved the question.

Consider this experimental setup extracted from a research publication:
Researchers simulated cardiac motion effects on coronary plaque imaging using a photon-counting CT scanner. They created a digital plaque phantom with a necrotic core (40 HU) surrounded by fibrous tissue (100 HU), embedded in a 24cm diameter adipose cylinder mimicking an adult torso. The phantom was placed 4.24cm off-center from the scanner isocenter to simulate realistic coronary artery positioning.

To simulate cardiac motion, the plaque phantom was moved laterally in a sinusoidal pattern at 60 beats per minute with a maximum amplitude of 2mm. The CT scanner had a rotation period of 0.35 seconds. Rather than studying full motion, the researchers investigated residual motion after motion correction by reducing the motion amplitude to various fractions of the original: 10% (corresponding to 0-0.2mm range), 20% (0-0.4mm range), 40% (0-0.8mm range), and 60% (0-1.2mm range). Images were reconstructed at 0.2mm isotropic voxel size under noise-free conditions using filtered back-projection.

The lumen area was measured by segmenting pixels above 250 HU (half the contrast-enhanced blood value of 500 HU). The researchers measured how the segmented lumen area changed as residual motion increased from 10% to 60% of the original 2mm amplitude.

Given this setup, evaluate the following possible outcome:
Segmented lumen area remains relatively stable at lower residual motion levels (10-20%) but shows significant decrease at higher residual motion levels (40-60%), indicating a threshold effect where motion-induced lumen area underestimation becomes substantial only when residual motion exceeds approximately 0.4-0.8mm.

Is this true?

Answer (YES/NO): YES